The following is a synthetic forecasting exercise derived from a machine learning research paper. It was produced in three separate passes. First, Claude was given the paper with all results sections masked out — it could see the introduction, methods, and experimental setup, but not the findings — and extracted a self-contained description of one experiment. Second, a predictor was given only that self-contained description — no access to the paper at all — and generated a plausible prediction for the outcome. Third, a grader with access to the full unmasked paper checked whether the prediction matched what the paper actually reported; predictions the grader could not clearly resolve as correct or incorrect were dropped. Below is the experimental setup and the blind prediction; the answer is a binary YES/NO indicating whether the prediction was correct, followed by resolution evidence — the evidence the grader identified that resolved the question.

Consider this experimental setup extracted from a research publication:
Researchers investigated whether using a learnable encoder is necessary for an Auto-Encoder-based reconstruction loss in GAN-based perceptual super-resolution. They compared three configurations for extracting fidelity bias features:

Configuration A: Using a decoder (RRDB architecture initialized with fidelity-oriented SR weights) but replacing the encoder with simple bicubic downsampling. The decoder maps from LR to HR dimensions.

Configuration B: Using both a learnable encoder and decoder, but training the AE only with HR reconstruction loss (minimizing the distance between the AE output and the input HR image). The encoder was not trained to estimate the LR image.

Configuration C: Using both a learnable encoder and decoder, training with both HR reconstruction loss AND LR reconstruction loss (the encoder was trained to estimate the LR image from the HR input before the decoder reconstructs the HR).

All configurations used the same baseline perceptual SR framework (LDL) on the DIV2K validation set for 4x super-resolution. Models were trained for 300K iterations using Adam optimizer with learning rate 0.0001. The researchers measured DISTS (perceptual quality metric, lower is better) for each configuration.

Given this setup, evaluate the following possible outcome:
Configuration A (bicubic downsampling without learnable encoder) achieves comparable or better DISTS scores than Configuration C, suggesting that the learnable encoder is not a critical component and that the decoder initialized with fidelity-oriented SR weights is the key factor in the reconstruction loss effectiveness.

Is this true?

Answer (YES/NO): NO